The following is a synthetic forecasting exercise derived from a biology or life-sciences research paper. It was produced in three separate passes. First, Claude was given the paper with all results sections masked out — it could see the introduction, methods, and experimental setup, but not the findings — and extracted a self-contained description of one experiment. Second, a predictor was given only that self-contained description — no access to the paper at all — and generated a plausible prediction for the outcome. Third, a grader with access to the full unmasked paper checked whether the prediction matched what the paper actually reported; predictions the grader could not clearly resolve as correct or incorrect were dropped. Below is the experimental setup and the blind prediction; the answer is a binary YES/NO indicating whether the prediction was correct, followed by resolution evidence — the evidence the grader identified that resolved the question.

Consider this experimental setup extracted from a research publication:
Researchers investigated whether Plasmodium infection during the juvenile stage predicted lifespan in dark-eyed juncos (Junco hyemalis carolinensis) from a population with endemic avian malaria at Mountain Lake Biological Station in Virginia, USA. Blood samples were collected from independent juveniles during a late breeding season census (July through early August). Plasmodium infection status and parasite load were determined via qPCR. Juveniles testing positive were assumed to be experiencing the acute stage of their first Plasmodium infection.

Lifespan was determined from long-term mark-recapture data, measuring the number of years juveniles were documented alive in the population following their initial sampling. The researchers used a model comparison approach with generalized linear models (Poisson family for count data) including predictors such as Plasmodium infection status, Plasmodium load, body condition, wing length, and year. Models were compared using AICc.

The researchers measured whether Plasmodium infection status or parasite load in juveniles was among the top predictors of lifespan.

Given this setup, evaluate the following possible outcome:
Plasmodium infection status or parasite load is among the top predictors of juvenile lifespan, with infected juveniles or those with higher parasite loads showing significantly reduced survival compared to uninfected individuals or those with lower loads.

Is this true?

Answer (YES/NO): NO